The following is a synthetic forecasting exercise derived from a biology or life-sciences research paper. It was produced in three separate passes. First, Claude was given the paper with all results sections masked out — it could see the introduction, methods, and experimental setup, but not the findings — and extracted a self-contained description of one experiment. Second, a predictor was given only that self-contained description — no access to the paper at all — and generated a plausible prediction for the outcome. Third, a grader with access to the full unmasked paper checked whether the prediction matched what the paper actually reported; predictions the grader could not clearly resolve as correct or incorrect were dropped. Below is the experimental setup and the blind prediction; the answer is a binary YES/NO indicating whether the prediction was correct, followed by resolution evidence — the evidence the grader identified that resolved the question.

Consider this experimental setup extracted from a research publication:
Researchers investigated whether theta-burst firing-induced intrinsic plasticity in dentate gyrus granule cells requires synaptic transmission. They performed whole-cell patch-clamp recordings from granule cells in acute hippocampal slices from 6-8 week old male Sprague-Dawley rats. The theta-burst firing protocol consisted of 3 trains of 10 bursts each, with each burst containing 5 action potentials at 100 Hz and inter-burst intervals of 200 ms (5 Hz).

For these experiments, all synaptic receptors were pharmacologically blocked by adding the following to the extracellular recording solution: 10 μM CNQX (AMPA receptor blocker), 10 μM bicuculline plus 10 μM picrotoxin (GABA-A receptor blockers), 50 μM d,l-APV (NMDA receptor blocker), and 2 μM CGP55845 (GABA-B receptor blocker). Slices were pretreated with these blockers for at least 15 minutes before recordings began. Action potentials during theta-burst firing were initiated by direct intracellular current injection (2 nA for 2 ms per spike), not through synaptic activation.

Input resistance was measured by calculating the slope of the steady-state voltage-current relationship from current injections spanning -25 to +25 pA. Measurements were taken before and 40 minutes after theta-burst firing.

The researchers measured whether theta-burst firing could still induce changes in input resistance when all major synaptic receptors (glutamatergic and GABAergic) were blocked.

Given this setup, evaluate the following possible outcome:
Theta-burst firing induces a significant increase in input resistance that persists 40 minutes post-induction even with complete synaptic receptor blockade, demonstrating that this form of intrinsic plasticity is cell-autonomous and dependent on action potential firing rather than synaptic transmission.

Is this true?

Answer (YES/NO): NO